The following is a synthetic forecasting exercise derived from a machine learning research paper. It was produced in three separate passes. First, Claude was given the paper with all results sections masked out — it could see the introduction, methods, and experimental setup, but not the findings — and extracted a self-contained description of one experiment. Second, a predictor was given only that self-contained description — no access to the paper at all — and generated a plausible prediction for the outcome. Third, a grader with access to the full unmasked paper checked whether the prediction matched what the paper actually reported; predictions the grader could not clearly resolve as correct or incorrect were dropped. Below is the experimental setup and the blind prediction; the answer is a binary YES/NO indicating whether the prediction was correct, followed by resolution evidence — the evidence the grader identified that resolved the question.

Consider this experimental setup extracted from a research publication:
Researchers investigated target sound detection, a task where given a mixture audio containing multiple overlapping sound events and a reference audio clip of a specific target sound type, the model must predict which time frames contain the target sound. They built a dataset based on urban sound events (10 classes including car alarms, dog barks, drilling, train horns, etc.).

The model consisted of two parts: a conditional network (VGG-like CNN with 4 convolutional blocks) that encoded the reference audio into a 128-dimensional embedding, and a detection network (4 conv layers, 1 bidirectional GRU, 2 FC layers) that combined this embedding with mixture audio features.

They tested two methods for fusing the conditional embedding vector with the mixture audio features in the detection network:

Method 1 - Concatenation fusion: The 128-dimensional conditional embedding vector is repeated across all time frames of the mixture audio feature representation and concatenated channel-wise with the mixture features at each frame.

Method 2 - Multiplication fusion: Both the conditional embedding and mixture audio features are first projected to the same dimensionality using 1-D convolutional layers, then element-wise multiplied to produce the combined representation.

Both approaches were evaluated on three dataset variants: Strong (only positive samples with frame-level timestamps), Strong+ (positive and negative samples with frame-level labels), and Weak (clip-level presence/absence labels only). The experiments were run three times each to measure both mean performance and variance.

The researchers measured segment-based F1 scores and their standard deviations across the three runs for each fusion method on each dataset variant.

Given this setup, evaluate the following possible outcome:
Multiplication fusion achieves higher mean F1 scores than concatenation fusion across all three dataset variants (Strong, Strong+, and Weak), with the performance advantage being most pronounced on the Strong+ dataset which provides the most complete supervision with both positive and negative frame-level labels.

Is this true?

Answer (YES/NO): NO